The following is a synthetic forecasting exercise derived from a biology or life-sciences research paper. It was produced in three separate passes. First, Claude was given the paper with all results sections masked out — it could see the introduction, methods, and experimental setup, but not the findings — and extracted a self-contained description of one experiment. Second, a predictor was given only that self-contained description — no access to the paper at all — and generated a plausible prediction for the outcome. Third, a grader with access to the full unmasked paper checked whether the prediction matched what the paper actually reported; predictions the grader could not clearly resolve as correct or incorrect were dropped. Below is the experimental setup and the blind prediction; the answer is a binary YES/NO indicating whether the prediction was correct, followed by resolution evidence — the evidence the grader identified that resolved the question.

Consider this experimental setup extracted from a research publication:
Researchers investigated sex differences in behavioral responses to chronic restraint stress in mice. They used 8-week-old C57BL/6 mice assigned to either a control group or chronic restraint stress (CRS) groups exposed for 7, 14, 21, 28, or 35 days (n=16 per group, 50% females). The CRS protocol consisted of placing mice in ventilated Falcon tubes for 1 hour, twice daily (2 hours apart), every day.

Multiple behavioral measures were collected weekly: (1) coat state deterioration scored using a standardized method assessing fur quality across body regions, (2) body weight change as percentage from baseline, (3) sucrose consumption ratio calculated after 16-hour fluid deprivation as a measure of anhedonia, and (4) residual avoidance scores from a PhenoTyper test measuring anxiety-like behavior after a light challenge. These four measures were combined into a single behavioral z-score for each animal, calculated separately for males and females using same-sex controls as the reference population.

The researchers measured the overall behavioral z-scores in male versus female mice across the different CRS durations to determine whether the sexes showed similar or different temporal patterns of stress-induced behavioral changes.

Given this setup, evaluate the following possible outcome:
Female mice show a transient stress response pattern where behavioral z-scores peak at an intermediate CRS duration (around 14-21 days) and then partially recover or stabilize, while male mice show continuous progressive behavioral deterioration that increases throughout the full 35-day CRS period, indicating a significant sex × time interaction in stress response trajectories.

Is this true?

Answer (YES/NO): NO